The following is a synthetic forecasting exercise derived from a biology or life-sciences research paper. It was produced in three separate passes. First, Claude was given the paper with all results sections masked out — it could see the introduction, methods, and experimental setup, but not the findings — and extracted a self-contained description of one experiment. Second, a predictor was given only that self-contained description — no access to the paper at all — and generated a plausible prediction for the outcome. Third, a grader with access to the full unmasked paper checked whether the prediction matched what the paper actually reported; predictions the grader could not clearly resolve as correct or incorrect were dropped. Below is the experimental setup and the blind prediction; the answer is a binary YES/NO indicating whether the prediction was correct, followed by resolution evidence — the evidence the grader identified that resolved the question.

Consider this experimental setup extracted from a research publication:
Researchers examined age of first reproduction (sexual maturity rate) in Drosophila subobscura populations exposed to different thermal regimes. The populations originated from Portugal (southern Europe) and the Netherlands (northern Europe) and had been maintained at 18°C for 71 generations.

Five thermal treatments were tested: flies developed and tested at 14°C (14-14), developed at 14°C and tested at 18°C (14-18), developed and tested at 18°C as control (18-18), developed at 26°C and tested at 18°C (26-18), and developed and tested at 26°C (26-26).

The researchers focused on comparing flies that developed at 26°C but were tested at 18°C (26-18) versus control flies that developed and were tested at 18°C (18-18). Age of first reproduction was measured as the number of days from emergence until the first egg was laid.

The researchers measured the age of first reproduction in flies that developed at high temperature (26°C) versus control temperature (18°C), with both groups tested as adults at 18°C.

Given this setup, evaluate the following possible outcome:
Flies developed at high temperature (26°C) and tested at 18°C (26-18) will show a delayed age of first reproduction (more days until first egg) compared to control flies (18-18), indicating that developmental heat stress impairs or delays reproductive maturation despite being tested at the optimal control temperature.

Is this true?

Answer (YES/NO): YES